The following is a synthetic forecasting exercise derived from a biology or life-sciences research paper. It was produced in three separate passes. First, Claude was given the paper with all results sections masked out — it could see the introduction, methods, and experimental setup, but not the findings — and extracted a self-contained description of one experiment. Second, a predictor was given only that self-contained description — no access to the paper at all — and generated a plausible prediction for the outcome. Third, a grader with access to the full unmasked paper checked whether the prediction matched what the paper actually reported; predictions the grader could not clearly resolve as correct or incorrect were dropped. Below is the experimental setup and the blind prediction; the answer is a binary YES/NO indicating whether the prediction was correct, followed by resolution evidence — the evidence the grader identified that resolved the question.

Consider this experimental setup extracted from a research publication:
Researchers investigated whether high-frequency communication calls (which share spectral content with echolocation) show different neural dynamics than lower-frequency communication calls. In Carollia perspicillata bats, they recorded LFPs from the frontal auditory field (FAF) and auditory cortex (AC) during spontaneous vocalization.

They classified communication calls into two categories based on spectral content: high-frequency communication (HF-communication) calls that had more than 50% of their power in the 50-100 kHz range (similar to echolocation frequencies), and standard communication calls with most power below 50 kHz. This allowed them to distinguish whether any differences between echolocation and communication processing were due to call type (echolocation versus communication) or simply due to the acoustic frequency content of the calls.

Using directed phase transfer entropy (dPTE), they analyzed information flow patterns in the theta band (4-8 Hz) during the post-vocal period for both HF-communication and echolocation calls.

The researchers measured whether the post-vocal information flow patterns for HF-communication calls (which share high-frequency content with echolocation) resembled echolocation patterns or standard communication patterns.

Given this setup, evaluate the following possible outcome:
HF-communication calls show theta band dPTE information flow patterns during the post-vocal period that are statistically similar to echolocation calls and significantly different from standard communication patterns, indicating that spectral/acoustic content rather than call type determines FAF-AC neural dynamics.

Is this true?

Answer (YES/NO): NO